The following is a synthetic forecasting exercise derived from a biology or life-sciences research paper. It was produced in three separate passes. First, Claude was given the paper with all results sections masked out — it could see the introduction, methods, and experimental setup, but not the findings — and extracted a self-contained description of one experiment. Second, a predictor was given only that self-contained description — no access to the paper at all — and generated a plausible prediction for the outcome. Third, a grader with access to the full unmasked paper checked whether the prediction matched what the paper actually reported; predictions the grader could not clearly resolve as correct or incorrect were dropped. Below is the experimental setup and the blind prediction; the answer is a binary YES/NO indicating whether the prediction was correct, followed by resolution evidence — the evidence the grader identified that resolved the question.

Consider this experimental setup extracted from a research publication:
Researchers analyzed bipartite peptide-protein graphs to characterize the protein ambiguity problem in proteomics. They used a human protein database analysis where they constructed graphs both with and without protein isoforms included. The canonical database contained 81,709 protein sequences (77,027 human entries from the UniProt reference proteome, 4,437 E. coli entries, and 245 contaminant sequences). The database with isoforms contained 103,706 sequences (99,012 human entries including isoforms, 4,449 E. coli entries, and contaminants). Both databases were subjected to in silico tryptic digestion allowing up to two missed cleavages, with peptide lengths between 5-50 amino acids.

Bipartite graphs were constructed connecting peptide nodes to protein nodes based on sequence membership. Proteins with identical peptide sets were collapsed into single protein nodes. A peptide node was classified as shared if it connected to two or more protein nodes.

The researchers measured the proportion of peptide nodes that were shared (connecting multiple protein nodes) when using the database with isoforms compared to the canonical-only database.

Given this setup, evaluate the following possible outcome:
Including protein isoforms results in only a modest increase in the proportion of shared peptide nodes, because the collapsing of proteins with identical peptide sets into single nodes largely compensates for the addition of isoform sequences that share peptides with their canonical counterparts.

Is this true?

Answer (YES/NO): NO